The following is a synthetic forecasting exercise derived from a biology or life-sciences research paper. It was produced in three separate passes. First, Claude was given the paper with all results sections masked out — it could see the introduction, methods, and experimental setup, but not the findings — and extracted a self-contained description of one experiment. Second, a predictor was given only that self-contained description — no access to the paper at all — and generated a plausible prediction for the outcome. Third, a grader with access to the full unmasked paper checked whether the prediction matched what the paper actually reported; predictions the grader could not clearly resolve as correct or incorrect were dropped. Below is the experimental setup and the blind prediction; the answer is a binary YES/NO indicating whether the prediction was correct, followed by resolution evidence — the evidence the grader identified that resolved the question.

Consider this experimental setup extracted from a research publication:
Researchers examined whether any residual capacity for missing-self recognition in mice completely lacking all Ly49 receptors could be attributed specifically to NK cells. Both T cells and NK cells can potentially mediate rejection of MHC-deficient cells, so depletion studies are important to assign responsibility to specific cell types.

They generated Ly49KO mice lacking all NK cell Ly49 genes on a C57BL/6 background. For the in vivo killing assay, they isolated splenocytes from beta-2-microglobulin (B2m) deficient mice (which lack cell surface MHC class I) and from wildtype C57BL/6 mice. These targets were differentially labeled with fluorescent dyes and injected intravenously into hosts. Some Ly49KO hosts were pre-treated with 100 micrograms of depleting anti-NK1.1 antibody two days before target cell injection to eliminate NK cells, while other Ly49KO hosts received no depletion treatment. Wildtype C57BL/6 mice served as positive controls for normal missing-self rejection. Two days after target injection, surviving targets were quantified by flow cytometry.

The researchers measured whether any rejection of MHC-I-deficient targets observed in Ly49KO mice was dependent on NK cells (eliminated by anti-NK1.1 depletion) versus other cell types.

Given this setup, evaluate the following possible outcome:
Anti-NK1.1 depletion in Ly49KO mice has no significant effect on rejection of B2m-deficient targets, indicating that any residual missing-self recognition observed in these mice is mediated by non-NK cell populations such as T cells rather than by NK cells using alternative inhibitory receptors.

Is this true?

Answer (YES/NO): NO